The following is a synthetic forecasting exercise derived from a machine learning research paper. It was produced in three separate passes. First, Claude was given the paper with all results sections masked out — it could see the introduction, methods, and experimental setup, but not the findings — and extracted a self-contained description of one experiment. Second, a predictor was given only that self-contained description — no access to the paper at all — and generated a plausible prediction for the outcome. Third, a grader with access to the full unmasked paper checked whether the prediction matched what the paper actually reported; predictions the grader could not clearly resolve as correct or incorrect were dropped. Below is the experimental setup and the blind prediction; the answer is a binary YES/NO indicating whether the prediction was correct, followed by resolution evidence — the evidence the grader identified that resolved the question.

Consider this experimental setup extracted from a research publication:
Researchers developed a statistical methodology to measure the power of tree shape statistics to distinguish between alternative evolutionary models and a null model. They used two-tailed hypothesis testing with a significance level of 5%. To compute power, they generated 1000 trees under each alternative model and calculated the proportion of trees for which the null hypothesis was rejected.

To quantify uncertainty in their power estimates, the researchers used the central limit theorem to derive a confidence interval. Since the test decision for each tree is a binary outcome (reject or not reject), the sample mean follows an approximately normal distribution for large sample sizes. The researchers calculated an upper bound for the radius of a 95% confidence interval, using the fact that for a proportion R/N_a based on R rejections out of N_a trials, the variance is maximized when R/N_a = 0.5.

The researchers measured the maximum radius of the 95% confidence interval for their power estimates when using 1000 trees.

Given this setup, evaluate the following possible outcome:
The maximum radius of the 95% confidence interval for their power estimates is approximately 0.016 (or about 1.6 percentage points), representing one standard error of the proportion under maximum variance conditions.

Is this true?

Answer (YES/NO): NO